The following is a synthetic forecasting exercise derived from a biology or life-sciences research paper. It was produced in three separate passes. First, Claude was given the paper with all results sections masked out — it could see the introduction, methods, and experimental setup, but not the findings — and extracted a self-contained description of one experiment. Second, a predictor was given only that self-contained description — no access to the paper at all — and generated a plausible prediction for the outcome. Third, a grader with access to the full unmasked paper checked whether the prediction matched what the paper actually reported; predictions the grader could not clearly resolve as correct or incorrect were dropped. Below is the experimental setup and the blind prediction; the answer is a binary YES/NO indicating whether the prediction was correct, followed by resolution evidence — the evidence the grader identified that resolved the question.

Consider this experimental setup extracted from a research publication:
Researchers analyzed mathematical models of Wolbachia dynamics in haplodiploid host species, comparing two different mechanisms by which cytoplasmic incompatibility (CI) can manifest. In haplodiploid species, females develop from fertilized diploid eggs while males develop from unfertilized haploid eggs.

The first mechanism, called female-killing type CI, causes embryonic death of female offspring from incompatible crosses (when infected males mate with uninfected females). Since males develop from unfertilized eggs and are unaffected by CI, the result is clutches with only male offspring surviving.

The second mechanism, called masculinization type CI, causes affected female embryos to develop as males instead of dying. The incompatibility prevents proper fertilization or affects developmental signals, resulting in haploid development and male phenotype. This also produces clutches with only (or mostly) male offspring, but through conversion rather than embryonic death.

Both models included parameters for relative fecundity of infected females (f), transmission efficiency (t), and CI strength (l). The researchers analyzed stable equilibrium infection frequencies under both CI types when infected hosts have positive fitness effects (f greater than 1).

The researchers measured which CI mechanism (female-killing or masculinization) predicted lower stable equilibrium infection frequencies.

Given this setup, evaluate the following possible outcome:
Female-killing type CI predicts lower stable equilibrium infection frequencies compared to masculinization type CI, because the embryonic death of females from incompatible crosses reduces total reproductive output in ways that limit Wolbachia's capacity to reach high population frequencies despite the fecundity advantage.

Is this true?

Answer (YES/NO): NO